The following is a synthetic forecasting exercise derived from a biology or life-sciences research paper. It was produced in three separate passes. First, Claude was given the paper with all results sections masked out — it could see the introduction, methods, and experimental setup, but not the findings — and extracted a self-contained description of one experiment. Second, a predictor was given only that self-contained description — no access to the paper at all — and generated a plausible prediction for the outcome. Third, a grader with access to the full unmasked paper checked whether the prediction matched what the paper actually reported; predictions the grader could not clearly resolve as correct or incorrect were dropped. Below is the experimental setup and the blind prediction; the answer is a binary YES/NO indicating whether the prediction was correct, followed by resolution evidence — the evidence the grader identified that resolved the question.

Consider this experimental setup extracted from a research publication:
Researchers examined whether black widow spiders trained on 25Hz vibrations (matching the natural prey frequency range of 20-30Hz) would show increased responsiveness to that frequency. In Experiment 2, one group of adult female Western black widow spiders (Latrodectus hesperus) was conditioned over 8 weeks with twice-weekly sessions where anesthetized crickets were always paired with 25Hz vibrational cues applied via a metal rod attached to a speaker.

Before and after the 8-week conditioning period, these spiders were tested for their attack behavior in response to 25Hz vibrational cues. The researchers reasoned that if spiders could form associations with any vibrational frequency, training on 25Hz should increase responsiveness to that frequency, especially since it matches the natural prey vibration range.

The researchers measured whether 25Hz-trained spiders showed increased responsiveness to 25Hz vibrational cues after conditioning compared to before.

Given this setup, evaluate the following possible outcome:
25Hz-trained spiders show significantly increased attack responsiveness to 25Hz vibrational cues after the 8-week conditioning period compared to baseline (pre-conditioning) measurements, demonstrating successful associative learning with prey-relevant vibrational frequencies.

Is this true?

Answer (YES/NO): NO